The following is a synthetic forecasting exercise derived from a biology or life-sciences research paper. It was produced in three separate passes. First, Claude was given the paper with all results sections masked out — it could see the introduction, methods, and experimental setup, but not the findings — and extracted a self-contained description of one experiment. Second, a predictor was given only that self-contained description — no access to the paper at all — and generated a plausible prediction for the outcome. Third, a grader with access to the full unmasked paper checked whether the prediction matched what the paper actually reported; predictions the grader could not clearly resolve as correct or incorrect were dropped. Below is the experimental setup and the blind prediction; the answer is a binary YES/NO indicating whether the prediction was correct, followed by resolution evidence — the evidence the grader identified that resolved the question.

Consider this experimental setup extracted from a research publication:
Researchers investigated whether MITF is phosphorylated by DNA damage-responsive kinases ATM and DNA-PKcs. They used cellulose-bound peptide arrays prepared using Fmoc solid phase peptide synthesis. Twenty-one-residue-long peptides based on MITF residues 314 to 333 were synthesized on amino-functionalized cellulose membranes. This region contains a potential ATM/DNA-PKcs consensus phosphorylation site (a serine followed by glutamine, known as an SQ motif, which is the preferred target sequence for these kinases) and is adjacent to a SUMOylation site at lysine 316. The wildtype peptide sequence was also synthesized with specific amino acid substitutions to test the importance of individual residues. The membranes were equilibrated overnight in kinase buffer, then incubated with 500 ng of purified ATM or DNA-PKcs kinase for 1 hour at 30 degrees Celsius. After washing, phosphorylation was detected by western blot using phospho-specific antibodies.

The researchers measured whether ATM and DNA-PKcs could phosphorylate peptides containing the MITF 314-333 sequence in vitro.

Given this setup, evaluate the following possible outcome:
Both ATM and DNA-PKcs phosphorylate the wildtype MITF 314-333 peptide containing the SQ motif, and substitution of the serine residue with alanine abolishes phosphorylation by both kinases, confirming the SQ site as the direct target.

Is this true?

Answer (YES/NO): NO